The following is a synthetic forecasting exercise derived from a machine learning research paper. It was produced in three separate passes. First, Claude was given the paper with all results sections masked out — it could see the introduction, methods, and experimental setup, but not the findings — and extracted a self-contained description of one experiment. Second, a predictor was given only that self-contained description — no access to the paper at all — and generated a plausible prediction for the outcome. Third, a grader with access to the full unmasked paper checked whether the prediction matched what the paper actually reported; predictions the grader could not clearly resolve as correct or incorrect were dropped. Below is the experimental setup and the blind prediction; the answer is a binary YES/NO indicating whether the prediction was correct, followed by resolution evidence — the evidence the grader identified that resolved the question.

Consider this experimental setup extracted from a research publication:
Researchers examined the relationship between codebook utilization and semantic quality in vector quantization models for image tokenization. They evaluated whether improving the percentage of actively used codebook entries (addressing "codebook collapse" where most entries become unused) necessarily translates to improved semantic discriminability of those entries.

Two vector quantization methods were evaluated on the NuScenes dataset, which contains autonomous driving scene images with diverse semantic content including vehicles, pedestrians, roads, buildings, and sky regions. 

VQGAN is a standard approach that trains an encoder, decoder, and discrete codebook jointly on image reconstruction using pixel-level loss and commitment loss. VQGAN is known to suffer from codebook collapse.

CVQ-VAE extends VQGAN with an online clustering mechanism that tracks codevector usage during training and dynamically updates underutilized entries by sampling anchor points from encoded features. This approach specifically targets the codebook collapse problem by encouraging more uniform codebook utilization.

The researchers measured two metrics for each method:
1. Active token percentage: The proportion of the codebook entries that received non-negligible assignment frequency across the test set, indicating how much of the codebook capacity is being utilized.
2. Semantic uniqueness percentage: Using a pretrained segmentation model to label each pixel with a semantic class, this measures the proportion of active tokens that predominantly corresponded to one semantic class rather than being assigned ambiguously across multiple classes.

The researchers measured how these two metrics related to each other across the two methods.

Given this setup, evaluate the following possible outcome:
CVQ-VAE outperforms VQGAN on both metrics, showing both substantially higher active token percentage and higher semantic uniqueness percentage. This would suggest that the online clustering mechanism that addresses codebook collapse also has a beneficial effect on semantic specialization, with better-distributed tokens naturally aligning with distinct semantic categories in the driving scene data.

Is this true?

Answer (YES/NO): YES